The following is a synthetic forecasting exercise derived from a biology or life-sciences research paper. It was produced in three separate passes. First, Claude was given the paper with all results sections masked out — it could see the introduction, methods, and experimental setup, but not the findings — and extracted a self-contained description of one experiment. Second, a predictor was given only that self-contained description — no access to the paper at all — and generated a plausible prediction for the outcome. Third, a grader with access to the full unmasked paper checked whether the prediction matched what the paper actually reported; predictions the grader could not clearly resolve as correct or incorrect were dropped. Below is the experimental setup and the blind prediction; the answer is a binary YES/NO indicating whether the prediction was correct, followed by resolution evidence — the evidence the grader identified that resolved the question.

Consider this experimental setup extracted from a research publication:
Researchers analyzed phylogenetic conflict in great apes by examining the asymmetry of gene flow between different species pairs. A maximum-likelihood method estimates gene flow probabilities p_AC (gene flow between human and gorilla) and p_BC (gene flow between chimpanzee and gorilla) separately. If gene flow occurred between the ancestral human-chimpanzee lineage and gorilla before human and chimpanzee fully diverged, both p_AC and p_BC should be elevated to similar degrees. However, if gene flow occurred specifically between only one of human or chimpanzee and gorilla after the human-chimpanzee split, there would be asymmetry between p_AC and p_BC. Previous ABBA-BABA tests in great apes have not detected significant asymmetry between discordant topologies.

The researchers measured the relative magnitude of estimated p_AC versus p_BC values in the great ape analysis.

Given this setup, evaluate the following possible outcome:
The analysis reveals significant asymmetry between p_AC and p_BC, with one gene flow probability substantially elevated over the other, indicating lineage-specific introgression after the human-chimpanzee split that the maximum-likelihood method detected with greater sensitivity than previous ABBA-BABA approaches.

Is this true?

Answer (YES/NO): NO